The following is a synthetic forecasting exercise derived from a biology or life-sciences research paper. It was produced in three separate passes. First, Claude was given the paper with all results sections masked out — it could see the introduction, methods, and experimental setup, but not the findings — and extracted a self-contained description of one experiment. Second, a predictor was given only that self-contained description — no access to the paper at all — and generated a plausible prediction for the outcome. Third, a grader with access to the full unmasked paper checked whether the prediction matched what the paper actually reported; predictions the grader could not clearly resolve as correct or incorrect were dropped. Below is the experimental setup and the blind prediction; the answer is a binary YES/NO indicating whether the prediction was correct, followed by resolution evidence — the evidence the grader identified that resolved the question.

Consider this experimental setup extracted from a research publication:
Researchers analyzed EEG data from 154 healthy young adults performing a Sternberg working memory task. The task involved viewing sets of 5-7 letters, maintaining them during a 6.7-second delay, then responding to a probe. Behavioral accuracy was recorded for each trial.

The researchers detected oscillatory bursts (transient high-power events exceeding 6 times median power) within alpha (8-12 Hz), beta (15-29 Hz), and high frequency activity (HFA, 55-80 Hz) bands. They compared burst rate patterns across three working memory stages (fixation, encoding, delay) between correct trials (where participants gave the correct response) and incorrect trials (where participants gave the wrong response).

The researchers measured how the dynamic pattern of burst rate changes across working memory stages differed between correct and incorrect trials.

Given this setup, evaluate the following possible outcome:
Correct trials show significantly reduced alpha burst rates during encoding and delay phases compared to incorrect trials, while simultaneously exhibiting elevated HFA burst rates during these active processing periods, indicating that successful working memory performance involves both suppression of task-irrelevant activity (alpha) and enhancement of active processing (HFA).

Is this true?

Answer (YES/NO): NO